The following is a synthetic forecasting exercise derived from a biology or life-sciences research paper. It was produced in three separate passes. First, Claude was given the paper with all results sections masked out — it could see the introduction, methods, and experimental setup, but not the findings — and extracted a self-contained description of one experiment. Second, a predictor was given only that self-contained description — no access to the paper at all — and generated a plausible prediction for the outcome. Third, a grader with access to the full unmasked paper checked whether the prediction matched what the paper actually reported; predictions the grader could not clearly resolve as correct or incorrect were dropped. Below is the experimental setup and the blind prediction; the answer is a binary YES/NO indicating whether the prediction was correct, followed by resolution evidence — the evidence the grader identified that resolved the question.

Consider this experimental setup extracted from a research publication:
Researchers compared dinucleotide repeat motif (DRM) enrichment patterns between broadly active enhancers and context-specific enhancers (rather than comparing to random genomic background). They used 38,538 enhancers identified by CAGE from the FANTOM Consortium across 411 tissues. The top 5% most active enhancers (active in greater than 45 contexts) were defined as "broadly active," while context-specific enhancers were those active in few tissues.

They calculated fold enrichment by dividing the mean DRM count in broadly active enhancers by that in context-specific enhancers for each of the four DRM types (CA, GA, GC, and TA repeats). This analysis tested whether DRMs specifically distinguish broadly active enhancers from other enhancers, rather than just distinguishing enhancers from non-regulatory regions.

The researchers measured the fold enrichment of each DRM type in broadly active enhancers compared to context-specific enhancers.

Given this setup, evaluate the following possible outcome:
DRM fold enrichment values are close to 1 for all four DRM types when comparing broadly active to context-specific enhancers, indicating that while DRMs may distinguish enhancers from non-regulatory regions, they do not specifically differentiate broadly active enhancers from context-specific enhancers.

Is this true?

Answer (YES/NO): NO